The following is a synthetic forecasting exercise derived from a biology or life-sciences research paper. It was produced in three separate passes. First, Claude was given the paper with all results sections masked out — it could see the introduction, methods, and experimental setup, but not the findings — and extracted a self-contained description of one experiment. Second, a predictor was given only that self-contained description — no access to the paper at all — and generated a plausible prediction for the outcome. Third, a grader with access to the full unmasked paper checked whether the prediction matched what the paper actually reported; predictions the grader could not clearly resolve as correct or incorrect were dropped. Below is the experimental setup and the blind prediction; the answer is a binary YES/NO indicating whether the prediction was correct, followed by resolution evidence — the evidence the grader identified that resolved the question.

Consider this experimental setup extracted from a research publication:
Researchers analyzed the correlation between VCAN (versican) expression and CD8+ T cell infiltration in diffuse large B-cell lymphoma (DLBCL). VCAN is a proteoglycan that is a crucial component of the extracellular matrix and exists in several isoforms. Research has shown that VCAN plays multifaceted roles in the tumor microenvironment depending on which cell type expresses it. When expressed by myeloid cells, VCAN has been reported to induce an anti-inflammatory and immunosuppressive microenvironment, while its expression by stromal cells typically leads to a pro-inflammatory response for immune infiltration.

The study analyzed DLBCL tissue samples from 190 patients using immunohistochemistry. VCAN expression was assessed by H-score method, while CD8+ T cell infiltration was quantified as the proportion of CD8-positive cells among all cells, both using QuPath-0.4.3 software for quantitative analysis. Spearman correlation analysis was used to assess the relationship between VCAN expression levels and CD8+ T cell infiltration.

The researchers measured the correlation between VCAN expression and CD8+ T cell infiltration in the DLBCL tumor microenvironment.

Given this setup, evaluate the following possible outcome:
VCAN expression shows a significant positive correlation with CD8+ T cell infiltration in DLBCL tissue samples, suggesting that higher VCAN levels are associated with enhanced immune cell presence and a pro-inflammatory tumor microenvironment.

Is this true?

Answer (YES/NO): YES